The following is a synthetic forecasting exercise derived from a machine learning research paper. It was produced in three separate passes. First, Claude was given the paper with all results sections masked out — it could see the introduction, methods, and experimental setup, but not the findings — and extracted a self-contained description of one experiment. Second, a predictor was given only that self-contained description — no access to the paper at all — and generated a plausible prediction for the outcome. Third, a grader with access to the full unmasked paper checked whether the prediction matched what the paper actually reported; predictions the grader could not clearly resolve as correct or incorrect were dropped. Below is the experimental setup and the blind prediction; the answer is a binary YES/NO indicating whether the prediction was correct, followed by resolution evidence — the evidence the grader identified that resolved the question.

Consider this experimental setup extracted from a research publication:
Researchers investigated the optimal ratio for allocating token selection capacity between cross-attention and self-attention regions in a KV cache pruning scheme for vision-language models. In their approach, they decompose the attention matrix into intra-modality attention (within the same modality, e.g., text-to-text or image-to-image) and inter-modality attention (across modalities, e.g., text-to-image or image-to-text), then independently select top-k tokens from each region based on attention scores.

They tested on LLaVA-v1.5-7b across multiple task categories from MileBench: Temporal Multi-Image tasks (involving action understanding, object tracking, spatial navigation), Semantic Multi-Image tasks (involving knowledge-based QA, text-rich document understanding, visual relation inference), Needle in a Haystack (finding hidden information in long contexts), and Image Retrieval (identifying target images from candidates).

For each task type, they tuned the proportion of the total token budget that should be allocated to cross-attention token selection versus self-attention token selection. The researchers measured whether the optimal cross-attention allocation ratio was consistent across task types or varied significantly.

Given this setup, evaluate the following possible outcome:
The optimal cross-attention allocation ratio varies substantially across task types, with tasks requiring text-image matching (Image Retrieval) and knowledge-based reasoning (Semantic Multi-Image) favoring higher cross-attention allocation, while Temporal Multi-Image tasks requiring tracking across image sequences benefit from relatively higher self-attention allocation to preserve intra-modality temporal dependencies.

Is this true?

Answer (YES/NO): NO